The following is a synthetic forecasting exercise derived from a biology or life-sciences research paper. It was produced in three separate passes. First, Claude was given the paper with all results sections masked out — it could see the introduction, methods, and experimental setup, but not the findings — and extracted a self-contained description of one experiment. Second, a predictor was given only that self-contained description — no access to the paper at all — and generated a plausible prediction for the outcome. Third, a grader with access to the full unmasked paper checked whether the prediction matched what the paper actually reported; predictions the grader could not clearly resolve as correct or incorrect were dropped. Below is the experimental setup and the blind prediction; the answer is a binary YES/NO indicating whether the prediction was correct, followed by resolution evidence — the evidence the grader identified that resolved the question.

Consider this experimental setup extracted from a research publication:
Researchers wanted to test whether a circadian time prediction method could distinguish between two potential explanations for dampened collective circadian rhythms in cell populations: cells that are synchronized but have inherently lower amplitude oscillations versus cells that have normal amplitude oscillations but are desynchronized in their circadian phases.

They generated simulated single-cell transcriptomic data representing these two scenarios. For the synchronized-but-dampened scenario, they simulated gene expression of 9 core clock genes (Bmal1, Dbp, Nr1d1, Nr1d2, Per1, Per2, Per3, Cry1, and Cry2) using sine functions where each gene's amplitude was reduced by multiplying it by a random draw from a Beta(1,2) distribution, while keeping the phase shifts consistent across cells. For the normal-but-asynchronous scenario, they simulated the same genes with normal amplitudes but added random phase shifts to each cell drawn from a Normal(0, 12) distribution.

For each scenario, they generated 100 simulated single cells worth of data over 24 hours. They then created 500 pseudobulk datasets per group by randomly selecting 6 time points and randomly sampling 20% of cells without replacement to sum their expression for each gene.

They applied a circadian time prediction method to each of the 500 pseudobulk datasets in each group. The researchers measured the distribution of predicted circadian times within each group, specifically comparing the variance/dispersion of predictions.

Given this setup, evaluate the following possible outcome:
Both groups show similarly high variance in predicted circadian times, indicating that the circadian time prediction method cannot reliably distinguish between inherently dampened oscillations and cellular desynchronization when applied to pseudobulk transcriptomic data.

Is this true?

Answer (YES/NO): NO